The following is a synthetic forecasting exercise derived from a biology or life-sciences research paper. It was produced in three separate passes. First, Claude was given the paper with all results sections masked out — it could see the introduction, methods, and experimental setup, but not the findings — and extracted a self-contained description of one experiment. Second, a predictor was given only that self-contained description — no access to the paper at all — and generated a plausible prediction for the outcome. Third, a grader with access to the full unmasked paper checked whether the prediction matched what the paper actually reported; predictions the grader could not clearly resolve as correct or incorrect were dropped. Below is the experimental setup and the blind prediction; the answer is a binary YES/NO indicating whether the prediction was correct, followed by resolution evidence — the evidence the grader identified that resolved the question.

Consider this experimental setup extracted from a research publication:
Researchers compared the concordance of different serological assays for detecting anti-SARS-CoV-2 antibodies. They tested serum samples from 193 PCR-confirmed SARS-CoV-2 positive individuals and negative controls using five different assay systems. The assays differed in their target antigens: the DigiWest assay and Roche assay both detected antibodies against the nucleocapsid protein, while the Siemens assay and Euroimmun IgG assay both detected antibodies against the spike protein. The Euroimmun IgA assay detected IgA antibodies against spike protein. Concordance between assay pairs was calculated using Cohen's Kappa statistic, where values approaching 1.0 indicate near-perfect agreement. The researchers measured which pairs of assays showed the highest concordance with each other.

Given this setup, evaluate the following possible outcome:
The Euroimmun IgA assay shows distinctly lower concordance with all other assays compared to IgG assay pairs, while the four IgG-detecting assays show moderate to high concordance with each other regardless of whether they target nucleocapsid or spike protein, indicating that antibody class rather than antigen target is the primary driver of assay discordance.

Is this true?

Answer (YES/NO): NO